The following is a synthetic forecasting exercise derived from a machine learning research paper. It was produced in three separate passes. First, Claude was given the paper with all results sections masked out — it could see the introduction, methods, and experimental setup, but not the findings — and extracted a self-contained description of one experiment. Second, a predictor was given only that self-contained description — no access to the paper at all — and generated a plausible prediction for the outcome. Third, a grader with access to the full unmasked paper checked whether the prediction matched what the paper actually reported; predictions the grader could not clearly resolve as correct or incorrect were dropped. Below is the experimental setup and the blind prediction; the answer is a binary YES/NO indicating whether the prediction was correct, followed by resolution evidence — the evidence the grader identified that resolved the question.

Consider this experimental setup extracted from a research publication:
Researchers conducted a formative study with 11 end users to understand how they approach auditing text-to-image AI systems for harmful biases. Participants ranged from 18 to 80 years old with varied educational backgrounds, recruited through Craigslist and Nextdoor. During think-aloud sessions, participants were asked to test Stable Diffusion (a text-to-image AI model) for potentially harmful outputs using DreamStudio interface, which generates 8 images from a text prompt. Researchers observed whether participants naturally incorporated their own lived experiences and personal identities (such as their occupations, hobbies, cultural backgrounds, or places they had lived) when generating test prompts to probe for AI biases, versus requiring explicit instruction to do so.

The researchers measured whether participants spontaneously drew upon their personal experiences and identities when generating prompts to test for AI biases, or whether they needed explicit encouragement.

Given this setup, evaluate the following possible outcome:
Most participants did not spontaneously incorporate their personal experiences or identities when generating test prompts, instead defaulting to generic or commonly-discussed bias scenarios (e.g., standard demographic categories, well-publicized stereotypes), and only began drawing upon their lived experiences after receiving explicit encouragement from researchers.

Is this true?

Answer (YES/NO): YES